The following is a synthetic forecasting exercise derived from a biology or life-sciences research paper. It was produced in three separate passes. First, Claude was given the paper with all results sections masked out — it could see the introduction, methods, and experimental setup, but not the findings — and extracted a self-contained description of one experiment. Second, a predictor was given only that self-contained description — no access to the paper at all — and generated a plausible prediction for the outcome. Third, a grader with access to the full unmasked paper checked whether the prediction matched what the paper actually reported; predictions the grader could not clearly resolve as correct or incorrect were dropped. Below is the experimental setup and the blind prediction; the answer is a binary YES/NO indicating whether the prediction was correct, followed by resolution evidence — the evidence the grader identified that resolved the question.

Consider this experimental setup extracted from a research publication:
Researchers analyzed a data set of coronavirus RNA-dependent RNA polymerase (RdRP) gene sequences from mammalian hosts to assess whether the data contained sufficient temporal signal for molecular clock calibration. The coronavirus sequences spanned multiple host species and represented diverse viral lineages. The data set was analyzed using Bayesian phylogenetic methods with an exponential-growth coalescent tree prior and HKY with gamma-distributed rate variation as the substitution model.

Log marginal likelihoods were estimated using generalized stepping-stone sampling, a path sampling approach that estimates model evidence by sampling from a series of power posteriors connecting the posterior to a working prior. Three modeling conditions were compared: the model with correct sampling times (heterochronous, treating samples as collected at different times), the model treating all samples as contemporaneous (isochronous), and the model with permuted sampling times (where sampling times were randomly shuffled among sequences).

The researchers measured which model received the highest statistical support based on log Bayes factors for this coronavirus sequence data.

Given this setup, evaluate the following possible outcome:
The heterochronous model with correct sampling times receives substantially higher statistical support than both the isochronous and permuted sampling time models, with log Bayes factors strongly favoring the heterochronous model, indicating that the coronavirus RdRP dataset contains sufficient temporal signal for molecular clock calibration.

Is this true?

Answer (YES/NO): NO